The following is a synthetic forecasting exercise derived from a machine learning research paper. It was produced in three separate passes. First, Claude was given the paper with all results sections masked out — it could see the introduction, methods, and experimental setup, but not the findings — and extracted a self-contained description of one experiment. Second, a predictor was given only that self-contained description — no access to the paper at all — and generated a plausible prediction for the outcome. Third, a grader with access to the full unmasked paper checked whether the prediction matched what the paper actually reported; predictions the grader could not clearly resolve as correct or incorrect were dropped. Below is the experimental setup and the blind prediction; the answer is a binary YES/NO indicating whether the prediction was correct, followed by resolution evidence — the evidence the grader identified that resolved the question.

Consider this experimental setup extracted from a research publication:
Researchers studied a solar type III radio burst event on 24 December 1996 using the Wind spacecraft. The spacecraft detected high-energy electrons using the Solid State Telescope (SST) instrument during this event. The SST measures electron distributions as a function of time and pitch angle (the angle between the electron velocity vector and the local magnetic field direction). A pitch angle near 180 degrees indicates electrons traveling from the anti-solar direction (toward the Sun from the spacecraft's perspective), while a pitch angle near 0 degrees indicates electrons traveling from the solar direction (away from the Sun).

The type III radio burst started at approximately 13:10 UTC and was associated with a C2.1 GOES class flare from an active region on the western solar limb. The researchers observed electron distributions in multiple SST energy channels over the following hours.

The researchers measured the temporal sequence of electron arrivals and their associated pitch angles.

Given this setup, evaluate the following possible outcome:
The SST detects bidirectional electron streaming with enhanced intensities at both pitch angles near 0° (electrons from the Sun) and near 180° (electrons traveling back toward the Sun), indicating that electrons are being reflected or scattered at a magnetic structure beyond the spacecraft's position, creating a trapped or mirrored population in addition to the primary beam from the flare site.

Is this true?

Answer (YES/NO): NO